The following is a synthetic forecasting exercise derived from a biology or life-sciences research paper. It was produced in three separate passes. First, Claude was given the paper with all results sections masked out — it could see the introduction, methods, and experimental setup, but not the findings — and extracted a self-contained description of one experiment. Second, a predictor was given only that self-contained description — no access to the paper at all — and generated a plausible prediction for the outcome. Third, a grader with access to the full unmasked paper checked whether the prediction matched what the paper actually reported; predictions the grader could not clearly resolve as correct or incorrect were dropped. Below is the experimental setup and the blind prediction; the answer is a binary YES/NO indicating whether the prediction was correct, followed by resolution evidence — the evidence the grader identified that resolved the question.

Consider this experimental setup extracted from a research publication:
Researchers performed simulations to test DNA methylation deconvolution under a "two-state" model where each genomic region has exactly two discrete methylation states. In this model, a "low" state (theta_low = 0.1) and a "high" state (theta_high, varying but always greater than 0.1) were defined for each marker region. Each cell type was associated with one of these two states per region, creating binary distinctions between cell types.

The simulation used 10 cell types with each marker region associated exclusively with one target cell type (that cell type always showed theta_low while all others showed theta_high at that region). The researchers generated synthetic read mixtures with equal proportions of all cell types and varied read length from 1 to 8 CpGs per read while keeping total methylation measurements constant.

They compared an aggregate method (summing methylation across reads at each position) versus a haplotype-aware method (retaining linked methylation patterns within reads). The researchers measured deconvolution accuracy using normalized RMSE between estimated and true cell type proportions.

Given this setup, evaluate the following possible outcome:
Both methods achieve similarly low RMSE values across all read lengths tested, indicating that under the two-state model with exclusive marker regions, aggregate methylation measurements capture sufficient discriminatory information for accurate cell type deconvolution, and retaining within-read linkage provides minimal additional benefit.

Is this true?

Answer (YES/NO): NO